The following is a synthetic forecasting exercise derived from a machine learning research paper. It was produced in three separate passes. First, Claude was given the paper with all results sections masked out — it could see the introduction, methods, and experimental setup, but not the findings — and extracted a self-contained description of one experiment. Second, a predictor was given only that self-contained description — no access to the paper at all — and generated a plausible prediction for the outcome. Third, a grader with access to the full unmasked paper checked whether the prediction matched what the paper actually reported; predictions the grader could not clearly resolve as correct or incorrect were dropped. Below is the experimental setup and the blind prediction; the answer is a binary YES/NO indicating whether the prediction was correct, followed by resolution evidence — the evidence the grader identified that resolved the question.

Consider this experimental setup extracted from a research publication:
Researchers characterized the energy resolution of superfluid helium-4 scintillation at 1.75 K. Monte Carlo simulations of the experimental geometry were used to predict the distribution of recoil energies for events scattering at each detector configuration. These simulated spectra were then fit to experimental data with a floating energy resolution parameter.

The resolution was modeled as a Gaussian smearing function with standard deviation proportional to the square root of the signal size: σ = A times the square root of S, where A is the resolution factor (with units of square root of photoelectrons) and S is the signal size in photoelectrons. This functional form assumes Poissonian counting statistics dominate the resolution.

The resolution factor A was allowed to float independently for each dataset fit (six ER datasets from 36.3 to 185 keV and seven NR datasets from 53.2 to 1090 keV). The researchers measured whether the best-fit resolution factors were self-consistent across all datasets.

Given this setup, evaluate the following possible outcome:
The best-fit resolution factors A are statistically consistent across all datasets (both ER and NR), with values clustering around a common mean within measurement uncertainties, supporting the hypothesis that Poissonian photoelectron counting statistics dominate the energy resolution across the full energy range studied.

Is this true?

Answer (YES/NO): YES